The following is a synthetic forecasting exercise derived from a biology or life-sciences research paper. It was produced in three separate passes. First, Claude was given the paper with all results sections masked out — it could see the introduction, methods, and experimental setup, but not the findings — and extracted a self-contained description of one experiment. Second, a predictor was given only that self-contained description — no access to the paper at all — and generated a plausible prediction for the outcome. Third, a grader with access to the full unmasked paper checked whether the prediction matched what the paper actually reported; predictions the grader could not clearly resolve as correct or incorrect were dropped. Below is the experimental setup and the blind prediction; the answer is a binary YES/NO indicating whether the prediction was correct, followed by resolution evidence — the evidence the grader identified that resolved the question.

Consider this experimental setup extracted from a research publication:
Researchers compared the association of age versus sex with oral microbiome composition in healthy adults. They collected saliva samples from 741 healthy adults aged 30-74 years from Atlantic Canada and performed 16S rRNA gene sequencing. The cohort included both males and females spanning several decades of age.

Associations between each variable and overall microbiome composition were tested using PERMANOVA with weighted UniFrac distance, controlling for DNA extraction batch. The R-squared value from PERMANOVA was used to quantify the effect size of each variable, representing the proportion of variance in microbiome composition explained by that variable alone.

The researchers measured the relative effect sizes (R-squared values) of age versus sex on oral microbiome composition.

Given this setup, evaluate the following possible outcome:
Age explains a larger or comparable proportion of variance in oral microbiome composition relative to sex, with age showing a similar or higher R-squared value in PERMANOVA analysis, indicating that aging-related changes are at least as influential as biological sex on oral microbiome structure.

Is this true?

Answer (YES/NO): NO